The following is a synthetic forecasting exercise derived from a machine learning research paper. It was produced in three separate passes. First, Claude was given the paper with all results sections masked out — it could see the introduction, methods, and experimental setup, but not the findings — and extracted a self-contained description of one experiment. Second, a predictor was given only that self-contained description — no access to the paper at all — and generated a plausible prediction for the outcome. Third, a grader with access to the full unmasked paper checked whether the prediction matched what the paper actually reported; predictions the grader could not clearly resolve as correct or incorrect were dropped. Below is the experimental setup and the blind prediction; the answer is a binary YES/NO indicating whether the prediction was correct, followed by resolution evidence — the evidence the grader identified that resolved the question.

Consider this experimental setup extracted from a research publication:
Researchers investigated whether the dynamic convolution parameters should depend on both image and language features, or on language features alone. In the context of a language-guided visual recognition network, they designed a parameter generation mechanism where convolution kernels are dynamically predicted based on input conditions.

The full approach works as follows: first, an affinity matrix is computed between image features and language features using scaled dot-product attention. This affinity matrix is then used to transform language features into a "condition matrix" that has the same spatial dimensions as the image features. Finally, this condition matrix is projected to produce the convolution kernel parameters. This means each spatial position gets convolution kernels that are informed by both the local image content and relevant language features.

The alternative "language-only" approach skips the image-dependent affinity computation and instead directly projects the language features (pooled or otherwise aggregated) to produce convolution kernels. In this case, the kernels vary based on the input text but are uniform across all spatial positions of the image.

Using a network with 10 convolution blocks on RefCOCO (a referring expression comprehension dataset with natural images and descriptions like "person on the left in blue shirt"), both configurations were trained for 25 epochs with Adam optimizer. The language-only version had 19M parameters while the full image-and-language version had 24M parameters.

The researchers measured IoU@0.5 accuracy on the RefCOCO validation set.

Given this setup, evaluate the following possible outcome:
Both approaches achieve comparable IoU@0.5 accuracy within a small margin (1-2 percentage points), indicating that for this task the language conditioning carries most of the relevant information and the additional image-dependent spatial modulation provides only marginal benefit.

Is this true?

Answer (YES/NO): NO